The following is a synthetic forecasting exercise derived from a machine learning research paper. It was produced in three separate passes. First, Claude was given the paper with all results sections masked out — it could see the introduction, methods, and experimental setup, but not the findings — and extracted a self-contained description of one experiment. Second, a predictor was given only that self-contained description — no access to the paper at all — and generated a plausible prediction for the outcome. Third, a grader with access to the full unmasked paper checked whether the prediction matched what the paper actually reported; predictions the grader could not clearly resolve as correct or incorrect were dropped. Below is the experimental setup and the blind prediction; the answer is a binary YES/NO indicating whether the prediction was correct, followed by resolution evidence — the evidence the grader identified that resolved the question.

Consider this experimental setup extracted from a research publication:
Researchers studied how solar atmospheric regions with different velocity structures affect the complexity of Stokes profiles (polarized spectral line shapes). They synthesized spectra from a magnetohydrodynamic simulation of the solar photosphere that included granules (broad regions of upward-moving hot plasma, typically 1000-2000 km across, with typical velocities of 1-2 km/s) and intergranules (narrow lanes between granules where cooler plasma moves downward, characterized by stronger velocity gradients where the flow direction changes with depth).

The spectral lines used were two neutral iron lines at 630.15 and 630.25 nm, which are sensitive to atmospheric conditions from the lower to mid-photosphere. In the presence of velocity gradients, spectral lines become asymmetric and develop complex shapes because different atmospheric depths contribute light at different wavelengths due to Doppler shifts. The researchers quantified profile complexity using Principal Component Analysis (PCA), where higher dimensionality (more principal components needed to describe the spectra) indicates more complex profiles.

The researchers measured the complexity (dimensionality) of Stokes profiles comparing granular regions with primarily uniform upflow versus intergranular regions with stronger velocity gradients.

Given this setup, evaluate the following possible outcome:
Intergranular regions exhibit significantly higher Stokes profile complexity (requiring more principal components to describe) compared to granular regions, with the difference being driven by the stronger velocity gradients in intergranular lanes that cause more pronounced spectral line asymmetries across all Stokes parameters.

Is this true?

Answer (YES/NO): NO